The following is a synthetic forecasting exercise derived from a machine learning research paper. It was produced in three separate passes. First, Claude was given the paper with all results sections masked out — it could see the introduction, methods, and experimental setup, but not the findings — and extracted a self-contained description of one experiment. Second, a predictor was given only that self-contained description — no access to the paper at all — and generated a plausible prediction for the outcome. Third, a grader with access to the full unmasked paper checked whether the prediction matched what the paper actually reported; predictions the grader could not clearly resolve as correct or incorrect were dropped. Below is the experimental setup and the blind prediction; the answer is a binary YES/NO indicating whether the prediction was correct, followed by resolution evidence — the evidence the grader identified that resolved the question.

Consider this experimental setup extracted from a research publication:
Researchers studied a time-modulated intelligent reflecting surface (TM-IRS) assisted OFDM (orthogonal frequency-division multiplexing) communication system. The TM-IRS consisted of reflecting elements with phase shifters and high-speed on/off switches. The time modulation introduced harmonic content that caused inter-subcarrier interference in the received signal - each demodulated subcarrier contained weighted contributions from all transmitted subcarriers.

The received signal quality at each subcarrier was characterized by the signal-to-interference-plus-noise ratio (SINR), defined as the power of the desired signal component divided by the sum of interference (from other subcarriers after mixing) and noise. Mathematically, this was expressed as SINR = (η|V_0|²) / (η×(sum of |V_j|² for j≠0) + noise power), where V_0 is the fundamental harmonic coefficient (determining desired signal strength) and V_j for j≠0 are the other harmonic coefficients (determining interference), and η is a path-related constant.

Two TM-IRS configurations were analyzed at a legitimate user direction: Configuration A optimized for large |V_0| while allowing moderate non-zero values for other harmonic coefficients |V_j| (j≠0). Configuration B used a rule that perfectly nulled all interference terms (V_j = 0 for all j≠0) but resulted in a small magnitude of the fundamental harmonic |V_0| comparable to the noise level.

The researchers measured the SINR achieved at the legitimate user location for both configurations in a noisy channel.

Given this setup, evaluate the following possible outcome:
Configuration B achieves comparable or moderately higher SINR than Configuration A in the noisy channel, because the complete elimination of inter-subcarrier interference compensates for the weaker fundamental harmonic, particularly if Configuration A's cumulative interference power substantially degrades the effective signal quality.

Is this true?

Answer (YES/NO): NO